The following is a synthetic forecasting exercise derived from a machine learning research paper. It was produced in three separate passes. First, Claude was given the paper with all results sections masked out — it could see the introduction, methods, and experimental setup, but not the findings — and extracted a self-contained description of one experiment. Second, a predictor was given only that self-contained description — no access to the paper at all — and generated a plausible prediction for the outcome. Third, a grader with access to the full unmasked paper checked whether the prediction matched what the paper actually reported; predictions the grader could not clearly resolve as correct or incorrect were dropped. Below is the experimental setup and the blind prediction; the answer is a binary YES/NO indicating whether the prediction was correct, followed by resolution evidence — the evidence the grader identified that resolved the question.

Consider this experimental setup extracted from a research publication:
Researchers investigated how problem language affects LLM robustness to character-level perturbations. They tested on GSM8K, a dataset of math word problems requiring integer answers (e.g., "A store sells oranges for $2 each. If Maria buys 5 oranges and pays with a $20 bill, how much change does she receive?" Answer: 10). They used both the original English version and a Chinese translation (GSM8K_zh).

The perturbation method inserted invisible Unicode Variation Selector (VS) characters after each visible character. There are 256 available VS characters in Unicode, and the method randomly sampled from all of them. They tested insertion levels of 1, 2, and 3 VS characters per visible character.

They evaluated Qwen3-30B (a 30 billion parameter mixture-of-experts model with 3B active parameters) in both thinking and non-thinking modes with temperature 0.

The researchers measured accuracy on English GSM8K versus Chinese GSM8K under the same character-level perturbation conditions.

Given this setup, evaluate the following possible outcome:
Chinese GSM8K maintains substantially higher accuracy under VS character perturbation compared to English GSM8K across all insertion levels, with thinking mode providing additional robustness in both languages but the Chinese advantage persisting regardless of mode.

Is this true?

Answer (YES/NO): YES